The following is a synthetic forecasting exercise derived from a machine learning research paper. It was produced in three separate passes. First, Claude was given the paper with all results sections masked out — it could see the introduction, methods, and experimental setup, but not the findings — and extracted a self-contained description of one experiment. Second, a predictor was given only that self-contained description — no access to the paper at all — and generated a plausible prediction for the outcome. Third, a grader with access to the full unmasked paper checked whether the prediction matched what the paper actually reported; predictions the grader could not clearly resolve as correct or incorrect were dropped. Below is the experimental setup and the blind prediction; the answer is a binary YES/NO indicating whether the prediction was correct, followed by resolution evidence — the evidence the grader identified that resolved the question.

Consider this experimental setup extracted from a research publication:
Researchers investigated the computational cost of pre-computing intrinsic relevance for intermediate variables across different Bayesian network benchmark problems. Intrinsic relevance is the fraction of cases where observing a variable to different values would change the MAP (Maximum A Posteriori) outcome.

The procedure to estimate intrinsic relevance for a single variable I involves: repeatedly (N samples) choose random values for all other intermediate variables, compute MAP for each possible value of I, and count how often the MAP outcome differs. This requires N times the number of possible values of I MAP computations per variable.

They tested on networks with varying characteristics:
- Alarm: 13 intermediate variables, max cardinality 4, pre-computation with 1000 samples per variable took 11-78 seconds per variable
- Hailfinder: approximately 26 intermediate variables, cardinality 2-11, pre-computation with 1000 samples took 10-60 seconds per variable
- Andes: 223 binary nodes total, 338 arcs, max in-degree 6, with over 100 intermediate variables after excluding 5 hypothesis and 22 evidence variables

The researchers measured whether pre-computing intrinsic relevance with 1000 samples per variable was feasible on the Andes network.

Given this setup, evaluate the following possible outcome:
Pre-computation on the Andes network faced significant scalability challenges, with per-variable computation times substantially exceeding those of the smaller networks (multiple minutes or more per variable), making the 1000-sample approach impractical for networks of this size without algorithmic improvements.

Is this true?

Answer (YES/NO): NO